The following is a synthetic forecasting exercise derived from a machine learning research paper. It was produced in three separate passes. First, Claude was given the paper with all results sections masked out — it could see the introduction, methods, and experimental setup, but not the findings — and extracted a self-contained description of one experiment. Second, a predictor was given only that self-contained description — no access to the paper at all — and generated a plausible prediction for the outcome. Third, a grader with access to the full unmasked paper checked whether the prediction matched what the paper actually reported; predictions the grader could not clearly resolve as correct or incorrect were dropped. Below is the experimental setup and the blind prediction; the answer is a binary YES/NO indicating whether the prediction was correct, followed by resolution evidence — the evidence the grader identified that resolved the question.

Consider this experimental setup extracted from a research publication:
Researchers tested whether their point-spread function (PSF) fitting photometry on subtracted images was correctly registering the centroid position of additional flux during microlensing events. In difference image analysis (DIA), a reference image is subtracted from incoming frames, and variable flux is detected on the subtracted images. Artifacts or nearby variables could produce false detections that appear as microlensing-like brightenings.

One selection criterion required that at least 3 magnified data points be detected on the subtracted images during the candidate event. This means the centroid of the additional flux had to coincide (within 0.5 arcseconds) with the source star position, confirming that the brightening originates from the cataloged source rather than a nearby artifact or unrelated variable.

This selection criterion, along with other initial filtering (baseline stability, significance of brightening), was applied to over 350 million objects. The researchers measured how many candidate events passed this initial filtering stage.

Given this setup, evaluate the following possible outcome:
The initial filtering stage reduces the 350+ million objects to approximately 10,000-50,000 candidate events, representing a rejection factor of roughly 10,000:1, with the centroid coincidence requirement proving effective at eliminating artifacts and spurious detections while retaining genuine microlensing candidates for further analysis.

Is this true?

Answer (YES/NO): YES